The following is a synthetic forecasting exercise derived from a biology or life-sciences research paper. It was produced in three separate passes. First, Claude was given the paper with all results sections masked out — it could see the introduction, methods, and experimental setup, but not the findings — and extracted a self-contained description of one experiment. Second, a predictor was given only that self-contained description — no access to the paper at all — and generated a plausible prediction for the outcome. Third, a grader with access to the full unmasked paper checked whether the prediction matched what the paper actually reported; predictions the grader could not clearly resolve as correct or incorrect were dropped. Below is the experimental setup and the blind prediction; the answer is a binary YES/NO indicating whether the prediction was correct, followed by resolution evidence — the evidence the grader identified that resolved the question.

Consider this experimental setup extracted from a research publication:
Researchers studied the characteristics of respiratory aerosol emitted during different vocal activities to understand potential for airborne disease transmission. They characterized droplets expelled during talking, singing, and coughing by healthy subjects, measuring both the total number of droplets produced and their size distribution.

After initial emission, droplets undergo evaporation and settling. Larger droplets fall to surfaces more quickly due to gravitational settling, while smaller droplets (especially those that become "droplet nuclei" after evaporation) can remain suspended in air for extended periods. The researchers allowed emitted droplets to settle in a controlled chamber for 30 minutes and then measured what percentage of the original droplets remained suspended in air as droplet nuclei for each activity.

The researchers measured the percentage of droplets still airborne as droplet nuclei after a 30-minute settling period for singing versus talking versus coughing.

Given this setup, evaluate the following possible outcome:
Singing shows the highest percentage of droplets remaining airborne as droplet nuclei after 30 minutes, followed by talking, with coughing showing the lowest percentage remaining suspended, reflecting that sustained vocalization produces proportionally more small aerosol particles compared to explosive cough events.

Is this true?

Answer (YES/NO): NO